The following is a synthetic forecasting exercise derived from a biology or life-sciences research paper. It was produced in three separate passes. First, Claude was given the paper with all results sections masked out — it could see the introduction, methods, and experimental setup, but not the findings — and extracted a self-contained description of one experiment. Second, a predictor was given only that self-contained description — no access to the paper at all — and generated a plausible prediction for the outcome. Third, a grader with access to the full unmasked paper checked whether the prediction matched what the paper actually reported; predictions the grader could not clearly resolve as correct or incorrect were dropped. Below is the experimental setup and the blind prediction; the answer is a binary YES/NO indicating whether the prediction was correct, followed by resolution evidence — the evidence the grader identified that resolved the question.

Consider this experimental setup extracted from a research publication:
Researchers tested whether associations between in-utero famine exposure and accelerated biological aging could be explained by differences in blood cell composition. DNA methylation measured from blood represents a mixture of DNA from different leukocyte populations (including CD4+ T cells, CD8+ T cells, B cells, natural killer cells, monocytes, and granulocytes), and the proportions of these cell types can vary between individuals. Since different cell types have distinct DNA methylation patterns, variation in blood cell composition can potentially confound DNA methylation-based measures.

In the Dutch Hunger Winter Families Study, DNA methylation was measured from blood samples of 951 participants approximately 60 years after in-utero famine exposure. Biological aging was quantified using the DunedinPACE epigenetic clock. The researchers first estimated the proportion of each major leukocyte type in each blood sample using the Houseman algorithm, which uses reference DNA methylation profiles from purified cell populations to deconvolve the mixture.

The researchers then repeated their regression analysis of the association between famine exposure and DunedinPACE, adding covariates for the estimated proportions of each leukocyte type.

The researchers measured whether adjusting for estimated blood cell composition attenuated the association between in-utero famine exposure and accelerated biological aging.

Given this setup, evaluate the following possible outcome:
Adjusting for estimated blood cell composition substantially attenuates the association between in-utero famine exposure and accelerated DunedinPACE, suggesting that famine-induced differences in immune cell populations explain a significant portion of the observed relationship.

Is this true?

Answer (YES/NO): NO